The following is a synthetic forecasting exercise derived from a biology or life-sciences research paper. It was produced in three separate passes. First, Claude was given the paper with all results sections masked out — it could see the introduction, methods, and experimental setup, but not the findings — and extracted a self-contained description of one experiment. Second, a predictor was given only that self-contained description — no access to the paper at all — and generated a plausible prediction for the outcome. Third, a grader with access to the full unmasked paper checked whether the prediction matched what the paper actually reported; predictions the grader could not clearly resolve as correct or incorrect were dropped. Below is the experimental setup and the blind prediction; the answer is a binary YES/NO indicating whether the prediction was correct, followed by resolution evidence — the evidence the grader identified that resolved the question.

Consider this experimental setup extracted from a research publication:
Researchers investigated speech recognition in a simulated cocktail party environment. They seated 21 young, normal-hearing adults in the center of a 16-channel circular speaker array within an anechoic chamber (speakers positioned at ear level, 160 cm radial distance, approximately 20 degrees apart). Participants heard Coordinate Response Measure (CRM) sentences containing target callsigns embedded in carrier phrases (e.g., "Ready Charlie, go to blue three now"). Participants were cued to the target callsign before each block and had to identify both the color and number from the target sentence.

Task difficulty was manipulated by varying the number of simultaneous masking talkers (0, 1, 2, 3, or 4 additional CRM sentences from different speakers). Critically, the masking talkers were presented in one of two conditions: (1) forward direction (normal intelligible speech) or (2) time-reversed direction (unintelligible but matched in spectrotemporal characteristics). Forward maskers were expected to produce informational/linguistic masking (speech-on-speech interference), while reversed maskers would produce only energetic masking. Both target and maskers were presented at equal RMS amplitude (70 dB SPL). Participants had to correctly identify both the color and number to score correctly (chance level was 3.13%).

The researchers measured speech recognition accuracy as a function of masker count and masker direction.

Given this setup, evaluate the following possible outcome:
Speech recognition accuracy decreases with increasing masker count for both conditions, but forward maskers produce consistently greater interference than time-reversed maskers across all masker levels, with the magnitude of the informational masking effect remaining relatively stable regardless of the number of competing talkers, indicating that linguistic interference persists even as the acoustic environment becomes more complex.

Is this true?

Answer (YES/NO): NO